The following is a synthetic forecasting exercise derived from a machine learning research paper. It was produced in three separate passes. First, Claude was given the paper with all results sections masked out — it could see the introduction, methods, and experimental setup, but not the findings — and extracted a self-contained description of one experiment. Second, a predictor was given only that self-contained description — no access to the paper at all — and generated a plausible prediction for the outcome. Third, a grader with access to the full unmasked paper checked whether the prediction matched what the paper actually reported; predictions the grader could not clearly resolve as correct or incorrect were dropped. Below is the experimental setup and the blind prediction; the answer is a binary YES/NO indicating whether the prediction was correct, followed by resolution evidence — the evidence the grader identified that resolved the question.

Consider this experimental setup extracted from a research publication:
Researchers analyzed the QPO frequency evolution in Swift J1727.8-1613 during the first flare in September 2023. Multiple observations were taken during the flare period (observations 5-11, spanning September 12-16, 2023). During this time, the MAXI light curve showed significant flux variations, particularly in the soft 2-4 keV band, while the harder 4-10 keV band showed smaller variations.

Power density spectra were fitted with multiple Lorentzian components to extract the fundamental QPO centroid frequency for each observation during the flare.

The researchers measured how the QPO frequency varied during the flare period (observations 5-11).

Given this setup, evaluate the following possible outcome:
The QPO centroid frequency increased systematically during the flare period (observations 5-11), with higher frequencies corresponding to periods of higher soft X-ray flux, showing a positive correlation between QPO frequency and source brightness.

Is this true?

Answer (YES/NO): NO